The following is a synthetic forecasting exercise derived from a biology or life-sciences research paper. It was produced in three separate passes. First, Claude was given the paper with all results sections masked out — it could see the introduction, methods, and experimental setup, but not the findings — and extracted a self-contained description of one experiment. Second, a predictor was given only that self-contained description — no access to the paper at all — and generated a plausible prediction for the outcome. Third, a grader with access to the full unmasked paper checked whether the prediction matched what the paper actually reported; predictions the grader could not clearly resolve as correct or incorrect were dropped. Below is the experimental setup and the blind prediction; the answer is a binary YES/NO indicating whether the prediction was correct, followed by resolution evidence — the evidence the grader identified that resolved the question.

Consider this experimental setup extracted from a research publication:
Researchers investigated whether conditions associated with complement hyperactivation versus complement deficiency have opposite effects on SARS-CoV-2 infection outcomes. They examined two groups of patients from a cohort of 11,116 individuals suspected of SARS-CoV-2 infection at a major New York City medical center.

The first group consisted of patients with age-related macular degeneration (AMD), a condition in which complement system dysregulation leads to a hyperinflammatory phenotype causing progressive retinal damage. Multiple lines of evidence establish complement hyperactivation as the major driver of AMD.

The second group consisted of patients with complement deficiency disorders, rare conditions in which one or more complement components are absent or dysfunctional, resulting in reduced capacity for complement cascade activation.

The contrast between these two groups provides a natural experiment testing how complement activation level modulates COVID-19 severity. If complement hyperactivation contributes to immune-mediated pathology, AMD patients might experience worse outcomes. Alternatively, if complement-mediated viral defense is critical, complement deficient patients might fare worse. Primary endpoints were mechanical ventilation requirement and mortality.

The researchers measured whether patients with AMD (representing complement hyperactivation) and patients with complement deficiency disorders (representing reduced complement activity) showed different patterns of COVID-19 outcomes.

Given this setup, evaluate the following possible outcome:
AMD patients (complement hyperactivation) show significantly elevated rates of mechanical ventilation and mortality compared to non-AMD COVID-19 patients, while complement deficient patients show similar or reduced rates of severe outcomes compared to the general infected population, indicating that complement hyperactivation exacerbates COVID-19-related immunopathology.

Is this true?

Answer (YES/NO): YES